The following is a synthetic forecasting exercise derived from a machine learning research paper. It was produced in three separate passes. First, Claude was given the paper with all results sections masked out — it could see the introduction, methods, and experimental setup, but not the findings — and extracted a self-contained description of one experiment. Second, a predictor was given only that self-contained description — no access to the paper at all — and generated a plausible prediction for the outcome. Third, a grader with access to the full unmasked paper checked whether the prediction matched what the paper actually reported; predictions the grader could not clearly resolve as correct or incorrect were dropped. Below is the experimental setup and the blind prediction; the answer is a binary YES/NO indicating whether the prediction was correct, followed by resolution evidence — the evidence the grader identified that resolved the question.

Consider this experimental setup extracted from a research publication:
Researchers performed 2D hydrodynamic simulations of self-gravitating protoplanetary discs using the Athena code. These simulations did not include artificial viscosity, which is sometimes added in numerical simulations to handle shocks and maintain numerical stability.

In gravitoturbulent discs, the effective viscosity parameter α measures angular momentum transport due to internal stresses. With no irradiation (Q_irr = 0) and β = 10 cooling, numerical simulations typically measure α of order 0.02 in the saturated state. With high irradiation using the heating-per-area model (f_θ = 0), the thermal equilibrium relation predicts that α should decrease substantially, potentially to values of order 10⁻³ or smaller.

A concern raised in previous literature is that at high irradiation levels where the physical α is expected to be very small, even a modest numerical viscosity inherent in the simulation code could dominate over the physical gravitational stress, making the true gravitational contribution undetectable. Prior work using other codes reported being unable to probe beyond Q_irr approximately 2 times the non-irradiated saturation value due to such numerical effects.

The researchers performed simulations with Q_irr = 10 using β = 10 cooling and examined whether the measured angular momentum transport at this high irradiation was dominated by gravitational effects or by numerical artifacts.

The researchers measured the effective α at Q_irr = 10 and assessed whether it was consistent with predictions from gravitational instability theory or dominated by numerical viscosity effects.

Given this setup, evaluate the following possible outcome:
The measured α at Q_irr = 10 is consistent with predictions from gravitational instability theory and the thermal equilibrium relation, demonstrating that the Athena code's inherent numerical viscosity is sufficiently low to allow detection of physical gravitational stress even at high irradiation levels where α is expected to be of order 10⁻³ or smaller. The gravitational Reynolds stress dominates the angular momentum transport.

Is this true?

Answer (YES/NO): YES